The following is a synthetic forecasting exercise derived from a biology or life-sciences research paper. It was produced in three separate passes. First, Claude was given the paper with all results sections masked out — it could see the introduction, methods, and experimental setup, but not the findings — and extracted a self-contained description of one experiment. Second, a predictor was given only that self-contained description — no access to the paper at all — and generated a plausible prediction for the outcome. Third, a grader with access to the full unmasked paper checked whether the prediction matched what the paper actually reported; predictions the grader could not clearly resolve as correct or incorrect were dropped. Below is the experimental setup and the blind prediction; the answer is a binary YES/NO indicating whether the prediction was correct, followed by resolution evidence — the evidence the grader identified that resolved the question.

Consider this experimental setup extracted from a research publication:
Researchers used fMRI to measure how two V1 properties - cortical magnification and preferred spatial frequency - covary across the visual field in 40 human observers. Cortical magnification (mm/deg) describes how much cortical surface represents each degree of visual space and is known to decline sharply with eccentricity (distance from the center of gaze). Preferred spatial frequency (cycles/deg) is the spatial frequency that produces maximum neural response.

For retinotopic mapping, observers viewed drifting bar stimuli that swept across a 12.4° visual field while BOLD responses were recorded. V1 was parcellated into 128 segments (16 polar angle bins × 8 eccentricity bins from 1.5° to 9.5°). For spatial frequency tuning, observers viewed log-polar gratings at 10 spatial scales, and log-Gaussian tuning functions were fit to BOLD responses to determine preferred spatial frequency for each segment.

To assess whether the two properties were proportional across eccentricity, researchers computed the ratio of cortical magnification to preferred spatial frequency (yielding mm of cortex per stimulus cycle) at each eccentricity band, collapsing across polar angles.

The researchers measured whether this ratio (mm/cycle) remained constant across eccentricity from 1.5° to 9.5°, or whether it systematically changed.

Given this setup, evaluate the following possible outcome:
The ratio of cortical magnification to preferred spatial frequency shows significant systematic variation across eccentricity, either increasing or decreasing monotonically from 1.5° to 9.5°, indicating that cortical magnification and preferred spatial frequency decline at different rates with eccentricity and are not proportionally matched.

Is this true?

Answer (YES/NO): NO